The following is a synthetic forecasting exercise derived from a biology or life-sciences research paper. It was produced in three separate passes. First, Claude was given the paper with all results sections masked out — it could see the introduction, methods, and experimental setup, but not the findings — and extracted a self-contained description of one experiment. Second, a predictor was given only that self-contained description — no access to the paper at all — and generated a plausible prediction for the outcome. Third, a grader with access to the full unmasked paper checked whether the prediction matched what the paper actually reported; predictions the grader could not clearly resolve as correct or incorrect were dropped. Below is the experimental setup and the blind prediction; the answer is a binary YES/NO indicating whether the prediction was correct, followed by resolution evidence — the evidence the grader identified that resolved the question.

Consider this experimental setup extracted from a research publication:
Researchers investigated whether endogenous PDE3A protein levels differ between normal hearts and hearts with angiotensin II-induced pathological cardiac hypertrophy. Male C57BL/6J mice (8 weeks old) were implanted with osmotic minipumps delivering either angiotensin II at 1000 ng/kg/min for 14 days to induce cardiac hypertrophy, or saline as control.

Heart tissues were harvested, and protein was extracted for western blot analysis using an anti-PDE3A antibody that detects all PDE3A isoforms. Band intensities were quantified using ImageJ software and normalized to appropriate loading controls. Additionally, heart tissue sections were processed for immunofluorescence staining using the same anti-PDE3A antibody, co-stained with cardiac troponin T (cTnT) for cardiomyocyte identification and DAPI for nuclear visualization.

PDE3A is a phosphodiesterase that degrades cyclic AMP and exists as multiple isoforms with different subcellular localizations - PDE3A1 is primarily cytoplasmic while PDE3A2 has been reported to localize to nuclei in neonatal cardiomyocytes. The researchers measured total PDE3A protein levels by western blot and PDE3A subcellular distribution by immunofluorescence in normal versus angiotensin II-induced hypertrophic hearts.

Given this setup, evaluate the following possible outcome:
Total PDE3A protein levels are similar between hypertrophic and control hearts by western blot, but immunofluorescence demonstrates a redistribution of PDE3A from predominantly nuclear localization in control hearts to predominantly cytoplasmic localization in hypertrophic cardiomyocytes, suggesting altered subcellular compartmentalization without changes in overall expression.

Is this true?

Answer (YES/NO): NO